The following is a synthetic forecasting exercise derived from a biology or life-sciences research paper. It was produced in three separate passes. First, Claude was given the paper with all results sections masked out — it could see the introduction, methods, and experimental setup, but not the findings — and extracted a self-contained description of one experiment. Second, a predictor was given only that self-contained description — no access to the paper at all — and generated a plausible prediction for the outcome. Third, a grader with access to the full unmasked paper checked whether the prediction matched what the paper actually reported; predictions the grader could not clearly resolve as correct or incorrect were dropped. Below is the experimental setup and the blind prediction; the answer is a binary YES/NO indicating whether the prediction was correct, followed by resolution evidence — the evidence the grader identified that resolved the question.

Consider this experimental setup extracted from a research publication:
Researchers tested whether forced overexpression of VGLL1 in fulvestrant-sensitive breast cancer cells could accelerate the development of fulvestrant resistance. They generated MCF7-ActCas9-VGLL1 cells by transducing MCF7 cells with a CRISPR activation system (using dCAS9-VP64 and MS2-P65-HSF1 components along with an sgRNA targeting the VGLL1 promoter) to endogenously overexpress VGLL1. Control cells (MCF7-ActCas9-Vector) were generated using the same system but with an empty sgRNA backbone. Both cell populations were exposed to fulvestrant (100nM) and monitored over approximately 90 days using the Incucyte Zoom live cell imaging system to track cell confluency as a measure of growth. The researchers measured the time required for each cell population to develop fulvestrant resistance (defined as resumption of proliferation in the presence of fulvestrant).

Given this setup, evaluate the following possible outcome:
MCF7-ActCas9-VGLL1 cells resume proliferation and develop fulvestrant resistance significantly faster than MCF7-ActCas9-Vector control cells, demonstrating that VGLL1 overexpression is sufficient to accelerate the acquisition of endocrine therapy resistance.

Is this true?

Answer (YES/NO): YES